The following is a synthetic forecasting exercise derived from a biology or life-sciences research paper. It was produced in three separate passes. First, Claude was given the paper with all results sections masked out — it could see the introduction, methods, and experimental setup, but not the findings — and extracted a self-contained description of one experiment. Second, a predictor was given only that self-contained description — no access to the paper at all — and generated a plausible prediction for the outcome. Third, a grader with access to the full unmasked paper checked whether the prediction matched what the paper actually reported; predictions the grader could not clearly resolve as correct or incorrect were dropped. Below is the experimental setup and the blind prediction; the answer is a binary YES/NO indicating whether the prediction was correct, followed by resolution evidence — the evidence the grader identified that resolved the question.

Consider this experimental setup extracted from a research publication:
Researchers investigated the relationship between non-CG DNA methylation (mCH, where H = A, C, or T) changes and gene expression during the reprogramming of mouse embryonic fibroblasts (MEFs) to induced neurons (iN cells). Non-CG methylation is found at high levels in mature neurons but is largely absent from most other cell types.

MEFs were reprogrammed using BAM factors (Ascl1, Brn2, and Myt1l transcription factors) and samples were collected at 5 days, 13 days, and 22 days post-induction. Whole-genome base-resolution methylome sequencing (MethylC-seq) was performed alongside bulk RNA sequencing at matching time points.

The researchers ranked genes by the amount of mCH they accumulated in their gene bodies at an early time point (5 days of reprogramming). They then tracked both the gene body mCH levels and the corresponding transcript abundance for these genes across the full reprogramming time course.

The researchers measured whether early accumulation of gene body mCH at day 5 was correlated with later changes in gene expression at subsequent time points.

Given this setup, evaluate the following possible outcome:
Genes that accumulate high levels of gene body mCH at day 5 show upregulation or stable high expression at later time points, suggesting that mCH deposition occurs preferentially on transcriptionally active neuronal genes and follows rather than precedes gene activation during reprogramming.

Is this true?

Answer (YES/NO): NO